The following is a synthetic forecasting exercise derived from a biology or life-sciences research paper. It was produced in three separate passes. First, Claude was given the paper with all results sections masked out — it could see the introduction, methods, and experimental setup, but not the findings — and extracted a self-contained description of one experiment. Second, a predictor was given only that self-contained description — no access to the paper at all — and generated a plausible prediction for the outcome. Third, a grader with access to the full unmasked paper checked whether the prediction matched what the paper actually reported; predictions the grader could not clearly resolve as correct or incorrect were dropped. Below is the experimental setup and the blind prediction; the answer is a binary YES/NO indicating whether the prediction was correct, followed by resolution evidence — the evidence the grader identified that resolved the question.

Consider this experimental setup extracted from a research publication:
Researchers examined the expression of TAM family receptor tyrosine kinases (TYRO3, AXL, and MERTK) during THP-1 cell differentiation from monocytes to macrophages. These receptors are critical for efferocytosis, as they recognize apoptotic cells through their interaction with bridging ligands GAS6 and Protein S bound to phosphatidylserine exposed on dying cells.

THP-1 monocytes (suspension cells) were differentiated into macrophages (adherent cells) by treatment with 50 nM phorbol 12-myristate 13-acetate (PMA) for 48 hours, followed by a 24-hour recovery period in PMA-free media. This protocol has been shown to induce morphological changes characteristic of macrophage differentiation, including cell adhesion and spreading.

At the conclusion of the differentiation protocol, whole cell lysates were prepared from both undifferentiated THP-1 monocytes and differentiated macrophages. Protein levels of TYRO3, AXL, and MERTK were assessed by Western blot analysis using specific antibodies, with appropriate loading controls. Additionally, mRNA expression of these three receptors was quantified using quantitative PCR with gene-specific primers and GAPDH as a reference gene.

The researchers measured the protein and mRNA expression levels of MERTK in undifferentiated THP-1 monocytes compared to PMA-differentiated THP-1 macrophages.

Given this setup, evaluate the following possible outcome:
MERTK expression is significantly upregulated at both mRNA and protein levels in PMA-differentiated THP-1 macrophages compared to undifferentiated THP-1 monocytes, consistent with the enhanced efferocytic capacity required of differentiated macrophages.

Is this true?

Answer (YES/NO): YES